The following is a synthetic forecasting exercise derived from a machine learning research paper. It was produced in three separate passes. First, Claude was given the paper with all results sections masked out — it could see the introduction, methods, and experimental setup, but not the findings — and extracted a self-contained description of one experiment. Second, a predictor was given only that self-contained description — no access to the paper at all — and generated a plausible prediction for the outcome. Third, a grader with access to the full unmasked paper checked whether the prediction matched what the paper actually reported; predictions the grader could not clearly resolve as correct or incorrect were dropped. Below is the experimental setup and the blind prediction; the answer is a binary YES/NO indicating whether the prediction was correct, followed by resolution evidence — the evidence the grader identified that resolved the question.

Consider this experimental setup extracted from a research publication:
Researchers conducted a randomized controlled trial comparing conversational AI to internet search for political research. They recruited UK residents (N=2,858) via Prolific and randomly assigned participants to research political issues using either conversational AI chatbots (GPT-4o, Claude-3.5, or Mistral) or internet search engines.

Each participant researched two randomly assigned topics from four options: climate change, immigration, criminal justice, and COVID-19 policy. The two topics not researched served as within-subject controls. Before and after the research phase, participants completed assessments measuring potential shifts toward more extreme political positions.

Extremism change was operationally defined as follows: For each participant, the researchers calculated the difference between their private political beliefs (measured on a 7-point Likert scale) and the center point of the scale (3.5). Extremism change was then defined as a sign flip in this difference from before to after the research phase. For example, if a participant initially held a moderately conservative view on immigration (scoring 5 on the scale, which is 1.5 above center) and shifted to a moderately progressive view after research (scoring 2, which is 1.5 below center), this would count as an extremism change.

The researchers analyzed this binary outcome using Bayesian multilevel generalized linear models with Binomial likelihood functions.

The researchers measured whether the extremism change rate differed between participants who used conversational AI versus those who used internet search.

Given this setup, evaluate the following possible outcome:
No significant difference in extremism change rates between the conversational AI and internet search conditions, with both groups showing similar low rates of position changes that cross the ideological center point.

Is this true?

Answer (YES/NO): YES